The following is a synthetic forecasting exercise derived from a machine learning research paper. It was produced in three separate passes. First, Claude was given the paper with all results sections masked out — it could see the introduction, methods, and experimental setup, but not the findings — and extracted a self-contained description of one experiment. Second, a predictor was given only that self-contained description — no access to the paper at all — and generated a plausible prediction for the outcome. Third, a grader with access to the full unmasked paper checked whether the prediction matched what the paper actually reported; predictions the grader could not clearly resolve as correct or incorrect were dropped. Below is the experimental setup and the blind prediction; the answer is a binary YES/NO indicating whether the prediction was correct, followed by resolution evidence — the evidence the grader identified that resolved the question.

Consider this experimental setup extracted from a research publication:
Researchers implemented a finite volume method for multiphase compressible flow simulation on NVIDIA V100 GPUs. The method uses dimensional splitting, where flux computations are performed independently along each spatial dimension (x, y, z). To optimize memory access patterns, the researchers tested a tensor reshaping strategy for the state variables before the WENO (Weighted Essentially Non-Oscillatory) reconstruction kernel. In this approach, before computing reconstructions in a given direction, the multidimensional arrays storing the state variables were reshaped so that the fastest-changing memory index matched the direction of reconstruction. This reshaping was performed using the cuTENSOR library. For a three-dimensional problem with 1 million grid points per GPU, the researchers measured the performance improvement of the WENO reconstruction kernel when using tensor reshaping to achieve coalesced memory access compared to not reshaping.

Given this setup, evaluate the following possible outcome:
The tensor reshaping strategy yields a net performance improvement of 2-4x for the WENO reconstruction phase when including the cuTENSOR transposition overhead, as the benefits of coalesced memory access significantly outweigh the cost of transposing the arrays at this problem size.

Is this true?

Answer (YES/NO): NO